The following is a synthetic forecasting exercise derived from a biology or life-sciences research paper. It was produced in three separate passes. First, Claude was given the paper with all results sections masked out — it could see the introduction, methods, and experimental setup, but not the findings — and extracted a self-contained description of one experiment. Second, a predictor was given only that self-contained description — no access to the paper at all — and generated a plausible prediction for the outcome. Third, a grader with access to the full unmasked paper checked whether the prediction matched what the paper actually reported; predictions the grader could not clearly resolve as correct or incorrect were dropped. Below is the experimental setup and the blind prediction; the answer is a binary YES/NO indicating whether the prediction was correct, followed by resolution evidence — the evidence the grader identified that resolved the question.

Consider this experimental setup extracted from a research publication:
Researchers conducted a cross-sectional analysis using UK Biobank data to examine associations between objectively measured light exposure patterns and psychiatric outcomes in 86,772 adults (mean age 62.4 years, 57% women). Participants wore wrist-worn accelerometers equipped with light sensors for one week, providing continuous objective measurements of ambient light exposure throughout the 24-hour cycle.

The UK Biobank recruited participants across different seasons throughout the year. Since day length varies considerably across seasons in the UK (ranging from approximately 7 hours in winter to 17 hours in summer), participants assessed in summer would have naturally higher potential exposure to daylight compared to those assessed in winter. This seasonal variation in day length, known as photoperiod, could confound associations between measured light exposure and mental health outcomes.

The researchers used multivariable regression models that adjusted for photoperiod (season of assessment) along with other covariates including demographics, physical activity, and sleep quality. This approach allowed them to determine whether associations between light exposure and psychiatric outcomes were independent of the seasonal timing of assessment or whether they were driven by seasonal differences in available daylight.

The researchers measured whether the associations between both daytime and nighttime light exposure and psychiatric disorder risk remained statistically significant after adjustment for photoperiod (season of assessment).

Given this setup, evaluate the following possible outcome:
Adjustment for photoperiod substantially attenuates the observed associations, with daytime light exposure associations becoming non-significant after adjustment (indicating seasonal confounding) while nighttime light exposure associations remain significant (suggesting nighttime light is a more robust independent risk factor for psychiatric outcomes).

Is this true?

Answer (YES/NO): NO